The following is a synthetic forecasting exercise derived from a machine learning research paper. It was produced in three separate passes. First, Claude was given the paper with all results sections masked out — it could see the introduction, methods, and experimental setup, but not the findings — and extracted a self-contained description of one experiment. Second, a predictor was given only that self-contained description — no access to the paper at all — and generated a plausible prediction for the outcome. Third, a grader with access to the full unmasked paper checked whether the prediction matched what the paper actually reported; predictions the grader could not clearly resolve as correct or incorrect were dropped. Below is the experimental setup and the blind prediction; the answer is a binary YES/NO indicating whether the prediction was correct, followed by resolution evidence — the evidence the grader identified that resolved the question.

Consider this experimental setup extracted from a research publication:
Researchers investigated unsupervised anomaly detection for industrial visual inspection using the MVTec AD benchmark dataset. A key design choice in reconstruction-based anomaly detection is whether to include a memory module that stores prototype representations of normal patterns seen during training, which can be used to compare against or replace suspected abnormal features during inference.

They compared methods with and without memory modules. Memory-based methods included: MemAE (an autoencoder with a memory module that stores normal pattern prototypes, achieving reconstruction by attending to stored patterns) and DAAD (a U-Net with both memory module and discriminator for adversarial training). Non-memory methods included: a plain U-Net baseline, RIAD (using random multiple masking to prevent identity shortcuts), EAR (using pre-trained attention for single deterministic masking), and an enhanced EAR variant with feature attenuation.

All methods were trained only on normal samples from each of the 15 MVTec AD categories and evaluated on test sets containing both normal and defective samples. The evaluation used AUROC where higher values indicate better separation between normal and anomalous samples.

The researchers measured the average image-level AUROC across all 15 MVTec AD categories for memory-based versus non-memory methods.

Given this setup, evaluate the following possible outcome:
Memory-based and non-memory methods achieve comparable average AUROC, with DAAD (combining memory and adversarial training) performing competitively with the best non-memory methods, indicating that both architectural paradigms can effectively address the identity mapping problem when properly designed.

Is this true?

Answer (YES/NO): NO